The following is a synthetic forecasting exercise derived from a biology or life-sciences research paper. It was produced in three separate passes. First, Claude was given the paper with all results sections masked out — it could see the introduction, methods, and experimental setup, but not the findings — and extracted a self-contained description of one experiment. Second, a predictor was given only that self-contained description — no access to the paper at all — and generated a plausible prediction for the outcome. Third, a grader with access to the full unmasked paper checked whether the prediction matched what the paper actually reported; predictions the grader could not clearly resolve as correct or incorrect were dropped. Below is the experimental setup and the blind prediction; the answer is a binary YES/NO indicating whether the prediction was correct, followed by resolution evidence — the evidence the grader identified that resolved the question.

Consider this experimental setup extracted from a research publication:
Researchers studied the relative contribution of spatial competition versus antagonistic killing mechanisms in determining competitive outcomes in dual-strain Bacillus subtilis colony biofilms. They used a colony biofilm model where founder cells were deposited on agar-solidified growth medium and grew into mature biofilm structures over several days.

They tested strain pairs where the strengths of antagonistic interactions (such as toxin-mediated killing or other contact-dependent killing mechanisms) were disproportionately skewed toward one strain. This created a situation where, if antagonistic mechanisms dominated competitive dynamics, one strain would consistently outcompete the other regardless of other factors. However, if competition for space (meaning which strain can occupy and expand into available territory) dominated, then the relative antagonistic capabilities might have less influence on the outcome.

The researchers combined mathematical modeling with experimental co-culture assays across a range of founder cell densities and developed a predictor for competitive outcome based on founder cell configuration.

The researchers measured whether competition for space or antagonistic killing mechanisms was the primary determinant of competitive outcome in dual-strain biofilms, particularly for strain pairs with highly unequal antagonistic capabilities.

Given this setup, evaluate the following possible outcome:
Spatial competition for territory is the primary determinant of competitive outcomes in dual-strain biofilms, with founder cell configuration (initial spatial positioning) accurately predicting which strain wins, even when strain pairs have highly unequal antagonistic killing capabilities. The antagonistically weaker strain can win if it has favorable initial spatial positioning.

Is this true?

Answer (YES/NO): YES